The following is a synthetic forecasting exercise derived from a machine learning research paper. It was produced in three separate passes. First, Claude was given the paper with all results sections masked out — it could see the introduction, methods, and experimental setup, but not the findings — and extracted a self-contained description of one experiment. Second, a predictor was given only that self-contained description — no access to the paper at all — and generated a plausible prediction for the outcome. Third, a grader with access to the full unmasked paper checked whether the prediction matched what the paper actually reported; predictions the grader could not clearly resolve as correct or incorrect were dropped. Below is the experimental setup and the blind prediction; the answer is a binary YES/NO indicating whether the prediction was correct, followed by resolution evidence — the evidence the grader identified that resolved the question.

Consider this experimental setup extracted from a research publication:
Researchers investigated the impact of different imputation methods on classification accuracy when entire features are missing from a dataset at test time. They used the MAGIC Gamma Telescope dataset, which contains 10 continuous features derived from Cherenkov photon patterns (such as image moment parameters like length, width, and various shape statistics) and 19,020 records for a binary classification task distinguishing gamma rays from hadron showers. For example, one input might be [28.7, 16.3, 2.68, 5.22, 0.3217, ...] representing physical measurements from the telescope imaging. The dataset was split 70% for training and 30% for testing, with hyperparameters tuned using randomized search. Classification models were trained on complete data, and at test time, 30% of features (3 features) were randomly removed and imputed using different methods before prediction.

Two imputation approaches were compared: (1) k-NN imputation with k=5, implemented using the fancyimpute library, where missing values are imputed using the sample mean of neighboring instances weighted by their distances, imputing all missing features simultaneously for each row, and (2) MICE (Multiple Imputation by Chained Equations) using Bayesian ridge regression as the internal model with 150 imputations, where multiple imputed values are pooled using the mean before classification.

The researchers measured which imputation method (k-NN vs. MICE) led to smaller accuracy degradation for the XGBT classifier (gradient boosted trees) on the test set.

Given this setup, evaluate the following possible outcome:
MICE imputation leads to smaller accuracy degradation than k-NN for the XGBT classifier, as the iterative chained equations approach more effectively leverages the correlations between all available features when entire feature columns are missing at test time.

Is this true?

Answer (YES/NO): YES